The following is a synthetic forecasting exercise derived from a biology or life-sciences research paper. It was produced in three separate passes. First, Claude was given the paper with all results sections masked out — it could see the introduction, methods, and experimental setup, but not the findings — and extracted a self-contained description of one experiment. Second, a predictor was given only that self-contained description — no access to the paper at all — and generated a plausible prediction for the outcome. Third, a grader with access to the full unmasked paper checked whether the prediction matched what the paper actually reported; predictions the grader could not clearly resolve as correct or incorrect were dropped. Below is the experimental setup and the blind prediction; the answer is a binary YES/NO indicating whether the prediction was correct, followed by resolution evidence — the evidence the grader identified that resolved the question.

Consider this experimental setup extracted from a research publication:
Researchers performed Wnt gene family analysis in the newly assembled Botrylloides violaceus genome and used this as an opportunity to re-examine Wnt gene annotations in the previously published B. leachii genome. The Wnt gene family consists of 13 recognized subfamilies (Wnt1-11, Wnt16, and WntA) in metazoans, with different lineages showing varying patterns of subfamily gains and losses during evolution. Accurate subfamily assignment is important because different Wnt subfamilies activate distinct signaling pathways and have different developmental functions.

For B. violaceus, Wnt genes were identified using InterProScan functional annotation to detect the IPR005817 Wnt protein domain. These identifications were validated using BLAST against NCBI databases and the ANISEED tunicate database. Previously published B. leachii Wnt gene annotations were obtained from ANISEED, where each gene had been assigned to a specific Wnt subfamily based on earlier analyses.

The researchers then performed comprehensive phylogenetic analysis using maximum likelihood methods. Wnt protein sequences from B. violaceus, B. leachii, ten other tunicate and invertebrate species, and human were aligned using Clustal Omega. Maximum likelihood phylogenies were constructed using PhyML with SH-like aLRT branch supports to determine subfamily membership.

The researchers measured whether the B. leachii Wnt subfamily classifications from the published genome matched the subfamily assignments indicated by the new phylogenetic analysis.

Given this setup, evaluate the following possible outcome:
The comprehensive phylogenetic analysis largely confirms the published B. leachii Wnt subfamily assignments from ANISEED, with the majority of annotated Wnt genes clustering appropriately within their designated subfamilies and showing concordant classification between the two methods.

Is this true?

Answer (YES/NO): NO